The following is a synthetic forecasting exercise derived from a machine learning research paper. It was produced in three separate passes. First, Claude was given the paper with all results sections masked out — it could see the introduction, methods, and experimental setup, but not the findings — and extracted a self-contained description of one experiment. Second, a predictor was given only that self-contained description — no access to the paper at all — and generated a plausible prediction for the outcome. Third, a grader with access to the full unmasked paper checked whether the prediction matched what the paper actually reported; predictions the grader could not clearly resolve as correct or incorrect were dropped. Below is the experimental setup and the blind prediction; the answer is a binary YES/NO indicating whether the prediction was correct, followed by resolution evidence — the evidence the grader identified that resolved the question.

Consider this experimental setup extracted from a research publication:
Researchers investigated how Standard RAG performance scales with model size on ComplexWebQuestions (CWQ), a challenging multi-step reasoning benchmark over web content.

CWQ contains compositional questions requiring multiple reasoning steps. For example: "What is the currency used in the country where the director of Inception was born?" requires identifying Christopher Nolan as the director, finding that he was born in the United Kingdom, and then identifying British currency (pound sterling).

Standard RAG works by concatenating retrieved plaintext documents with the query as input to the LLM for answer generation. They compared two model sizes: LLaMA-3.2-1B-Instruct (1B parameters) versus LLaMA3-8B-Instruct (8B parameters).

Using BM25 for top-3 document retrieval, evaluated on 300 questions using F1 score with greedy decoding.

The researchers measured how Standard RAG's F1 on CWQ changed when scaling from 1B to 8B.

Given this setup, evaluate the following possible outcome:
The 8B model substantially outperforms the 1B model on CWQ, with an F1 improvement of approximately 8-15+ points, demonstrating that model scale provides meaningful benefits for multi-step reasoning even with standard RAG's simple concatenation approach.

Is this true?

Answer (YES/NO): YES